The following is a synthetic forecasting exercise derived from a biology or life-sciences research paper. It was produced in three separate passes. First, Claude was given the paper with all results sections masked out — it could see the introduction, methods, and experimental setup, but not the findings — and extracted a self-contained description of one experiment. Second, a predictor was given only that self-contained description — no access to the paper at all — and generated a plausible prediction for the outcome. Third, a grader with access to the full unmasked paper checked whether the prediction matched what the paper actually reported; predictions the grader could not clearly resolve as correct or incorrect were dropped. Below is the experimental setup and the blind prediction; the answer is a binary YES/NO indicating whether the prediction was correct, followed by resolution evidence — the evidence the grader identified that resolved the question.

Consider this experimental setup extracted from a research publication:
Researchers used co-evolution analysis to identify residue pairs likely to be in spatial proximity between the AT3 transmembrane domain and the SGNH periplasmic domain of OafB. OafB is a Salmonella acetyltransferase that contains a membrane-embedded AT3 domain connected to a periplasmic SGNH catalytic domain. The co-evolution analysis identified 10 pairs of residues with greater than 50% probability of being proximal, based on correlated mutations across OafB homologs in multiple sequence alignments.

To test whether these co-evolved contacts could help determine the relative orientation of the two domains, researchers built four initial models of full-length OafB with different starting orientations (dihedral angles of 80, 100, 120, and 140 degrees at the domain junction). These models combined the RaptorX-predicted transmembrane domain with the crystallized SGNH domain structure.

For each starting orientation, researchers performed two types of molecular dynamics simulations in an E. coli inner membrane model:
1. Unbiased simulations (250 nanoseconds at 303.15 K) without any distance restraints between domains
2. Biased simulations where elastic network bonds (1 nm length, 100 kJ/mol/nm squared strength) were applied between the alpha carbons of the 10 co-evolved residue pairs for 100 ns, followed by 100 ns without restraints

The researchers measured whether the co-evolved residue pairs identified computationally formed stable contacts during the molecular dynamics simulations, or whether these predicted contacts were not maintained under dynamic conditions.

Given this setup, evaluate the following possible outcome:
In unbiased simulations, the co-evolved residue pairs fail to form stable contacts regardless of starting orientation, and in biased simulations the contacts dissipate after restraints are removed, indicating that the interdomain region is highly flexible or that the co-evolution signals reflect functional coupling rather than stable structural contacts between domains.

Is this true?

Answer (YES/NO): NO